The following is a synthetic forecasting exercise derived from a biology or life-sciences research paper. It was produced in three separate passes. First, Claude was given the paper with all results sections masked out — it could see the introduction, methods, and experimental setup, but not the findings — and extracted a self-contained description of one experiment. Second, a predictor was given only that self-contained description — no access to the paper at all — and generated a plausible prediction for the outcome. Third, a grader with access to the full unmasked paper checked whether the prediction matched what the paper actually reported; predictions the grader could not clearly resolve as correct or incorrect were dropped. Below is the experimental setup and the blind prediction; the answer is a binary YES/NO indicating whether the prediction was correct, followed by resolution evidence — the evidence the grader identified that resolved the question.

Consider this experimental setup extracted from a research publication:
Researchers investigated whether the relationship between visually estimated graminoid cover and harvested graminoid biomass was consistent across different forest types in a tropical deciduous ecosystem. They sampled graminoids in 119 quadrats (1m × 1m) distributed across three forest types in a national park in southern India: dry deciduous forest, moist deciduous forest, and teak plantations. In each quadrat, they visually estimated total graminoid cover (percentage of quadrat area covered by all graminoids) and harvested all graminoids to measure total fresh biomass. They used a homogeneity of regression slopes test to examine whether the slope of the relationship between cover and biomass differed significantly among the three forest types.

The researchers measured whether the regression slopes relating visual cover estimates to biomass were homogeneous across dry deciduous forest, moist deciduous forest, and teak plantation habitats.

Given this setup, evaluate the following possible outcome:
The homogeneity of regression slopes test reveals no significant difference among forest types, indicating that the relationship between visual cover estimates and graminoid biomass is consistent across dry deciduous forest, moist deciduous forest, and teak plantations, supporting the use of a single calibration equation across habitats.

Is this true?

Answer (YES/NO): YES